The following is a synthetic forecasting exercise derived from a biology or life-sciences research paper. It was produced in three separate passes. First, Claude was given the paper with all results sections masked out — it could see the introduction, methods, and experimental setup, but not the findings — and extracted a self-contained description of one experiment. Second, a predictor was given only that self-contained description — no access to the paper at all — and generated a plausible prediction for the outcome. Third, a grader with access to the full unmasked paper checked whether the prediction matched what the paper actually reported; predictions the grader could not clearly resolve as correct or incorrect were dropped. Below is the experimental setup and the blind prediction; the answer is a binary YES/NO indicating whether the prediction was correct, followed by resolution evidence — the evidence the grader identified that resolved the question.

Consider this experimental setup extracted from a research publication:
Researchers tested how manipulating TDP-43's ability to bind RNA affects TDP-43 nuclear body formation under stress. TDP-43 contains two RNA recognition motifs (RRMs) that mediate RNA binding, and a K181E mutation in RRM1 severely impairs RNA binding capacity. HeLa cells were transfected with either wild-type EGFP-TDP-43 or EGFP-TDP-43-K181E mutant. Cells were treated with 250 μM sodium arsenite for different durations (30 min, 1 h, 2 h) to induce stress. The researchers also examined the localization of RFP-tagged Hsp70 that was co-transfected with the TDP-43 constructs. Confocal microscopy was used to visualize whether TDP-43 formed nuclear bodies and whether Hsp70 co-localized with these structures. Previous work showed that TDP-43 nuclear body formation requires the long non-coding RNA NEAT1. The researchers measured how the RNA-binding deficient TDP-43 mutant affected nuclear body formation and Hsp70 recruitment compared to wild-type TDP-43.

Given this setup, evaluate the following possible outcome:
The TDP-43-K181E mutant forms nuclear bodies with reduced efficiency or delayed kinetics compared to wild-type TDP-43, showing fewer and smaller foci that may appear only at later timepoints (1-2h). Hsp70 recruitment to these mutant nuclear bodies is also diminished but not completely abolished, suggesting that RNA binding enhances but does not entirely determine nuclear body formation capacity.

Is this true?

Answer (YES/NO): NO